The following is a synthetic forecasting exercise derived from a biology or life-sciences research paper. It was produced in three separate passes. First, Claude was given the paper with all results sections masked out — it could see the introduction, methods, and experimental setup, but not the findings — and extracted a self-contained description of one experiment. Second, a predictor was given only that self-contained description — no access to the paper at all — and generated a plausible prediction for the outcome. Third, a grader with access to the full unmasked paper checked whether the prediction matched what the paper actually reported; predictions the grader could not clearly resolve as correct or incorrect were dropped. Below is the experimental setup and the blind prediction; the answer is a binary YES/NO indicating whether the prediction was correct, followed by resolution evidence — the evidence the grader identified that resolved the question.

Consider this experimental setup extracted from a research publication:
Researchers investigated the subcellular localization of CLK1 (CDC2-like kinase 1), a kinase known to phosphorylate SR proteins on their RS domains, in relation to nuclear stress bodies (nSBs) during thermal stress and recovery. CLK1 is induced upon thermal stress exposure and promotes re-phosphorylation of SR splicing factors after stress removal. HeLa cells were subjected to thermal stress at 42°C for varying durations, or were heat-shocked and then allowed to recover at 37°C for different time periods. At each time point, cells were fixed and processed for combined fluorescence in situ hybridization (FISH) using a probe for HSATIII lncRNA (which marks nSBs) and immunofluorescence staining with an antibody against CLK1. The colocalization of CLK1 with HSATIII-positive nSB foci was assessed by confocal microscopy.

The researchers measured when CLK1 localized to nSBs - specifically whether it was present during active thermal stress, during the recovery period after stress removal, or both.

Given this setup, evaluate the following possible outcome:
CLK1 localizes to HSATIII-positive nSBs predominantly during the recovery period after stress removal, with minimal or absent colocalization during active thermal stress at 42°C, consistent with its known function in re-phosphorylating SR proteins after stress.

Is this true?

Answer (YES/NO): YES